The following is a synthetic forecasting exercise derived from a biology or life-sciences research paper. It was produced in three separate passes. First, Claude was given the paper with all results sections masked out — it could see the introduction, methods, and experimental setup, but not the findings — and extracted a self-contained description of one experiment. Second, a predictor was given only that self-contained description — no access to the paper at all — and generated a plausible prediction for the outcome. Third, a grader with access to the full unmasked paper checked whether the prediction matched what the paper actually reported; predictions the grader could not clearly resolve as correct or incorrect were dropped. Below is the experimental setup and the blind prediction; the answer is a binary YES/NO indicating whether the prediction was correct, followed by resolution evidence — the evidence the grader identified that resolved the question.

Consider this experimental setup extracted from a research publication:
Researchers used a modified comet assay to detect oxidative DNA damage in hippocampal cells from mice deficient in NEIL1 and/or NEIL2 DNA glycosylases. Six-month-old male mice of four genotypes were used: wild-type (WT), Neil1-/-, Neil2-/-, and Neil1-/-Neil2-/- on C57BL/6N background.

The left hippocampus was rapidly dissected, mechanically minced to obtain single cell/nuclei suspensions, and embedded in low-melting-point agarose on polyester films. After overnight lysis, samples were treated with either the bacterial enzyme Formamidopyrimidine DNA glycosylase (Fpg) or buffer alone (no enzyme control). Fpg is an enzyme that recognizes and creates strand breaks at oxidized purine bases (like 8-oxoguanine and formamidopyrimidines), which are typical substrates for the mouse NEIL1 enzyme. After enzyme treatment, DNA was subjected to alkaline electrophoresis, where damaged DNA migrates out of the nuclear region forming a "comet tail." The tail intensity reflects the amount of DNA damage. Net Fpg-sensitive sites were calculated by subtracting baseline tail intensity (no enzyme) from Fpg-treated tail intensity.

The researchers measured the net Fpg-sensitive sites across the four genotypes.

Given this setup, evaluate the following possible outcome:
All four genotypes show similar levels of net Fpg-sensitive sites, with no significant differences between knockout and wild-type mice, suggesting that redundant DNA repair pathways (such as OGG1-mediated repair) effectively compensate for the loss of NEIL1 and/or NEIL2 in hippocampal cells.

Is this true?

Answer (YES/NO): NO